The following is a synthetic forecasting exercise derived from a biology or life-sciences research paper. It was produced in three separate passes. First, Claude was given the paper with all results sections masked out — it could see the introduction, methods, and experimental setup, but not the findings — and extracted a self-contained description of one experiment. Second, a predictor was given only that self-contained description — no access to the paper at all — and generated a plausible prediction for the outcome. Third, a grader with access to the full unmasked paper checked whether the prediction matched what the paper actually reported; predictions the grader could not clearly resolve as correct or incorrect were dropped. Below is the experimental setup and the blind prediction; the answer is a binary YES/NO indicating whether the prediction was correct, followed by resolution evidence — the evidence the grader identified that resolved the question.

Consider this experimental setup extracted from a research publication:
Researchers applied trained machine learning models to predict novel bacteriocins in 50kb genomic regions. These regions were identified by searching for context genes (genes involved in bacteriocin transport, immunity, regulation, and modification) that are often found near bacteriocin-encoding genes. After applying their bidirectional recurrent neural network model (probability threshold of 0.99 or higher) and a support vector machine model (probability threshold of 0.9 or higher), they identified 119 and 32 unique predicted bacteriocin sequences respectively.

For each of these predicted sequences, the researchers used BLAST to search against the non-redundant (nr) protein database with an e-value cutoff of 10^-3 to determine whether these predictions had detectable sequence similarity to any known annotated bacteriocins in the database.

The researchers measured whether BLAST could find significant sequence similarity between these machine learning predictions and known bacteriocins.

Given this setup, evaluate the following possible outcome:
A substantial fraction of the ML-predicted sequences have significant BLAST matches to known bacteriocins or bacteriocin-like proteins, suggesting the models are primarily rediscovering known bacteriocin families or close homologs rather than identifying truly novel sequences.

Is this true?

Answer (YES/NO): NO